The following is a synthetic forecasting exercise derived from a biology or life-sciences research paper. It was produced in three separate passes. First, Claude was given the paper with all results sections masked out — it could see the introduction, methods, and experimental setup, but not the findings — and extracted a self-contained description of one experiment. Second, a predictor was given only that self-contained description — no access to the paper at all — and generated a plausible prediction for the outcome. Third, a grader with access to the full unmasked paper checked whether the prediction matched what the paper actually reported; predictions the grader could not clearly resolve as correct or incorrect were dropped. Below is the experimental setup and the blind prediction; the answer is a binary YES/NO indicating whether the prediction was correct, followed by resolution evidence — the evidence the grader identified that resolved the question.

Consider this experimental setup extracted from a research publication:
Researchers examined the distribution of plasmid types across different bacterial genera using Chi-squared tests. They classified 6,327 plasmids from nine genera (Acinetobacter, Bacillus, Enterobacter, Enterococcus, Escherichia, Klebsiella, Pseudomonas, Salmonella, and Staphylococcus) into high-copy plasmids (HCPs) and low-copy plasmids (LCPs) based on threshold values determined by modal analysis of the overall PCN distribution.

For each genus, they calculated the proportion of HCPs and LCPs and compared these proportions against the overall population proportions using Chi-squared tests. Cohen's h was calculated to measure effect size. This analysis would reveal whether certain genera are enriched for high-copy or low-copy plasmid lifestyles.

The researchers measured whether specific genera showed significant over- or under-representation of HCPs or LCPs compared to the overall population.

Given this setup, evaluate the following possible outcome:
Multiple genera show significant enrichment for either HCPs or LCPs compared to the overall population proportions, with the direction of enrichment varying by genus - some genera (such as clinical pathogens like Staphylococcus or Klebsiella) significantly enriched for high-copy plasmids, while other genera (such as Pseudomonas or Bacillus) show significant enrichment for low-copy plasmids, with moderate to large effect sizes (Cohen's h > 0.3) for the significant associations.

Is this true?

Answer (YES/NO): NO